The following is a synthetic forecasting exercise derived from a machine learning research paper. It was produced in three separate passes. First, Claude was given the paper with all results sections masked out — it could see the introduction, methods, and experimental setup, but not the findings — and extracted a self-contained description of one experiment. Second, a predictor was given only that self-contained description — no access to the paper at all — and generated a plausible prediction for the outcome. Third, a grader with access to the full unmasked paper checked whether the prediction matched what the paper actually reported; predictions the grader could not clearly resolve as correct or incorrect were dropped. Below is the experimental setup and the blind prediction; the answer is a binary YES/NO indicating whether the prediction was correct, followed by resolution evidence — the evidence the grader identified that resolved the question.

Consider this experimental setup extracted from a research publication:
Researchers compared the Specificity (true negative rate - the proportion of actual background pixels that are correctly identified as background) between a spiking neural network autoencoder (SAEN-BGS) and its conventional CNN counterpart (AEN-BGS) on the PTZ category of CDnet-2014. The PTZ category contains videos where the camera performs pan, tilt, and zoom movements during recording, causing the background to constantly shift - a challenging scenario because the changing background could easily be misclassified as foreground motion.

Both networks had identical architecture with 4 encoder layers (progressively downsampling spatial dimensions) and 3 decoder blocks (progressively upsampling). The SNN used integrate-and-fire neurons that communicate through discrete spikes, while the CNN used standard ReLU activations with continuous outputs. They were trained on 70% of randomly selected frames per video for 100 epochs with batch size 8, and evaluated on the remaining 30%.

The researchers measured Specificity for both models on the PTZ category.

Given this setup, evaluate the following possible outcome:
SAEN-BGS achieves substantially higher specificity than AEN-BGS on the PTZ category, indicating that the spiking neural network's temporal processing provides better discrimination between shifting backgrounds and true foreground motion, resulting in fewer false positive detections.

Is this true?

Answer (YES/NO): NO